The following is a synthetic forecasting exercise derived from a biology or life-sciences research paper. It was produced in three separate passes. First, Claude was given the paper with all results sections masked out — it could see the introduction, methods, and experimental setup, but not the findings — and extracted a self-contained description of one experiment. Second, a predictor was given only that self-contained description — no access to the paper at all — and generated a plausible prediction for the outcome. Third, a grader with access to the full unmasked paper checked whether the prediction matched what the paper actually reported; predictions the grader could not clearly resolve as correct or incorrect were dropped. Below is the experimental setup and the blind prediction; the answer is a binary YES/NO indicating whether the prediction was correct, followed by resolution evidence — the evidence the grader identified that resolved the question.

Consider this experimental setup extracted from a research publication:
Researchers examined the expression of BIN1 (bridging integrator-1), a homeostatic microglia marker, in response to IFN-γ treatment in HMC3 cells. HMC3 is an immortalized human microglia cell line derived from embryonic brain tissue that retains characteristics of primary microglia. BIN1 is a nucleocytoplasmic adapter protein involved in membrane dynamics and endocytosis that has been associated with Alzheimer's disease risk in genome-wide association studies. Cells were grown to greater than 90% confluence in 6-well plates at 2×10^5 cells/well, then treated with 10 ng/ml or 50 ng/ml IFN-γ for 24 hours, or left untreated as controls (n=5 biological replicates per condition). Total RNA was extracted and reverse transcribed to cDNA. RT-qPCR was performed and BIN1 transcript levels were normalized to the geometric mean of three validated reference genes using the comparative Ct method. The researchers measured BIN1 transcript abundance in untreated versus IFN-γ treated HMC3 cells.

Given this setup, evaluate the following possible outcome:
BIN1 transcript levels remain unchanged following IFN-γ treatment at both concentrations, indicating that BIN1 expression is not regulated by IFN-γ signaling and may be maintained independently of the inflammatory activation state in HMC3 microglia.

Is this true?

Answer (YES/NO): YES